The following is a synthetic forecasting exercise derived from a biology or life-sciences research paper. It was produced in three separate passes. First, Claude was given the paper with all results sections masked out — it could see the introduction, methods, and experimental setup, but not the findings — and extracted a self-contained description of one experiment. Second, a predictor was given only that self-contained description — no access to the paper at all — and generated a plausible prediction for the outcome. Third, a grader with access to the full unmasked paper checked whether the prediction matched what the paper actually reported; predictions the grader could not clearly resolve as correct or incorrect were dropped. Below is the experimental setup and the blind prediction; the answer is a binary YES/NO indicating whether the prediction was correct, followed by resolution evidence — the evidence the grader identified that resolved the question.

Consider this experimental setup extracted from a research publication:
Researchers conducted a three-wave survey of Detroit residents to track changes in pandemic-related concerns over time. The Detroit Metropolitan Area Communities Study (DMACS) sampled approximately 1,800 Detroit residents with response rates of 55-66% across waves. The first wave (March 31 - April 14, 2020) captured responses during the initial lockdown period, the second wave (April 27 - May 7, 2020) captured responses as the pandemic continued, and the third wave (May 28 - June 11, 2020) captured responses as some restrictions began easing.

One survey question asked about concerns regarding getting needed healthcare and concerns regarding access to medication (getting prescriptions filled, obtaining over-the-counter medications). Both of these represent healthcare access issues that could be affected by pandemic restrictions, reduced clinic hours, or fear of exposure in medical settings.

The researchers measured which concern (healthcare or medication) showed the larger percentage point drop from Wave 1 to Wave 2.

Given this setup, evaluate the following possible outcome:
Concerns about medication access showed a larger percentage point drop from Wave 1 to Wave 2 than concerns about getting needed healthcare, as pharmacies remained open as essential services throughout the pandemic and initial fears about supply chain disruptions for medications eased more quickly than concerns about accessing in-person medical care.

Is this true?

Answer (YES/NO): YES